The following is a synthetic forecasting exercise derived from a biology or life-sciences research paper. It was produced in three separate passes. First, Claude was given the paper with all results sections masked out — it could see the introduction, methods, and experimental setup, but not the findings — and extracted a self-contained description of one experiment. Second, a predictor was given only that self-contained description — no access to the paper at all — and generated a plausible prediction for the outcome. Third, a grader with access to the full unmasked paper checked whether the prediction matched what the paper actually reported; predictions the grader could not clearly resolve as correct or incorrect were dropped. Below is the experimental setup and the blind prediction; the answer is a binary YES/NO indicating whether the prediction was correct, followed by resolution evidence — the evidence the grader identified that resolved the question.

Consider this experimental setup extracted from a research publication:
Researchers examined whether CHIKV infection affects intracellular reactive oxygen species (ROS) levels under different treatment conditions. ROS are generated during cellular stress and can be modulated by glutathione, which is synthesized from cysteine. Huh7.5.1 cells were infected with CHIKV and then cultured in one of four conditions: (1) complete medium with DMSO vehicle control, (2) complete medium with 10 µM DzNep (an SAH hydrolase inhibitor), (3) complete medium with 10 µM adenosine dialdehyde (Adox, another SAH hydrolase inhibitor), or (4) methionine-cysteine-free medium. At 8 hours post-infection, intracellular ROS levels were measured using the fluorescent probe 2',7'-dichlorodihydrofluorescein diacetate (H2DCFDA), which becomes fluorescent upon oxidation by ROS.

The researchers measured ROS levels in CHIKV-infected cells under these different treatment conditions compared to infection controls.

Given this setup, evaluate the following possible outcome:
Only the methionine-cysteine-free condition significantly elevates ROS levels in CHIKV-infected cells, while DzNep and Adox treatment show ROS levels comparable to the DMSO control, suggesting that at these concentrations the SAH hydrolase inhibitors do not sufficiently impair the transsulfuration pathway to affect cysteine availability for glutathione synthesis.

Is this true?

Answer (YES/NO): NO